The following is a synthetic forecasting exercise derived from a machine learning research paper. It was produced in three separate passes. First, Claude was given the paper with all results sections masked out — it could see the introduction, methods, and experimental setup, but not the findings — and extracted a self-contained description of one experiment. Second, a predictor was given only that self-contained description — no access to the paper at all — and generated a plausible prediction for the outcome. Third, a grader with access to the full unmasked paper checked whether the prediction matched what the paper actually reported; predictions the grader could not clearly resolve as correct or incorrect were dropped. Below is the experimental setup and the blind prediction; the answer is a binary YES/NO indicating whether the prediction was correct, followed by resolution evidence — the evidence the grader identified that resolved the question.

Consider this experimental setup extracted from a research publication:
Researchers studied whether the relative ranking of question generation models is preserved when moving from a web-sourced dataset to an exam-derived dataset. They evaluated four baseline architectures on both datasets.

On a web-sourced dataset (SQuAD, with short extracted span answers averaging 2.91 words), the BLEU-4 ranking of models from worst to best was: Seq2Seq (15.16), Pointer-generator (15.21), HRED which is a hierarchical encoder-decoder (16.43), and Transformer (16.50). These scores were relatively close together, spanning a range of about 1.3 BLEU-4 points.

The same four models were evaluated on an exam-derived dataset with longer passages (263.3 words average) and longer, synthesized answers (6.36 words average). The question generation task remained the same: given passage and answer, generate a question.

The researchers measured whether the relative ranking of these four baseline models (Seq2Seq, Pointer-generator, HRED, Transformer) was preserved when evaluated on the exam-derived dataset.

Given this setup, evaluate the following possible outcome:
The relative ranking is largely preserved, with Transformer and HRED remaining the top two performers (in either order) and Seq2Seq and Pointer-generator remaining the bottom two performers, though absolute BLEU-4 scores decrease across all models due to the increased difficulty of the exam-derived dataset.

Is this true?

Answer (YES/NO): YES